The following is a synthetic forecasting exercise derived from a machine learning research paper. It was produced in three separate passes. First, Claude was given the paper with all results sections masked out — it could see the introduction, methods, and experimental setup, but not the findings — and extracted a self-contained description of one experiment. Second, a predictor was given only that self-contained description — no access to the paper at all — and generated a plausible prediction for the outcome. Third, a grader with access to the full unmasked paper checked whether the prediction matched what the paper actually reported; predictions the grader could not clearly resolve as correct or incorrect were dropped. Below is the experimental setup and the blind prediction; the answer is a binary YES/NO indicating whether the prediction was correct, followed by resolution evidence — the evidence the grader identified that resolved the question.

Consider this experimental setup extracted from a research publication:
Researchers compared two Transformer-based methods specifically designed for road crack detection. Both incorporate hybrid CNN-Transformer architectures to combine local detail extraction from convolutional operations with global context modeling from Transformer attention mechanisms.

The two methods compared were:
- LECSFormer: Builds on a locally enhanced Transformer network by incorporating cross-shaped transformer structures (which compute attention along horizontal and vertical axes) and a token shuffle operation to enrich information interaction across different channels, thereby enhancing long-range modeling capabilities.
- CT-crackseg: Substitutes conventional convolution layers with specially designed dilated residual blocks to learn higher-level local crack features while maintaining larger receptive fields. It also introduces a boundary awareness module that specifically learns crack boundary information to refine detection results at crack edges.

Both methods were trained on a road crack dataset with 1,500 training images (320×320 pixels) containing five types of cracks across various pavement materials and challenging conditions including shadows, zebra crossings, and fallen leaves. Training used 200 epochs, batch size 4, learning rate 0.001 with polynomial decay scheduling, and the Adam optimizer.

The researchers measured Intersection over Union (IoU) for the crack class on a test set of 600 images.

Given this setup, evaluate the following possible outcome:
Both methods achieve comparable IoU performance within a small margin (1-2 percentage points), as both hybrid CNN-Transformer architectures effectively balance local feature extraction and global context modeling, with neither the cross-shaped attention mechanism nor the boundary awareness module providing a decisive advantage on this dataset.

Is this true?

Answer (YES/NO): YES